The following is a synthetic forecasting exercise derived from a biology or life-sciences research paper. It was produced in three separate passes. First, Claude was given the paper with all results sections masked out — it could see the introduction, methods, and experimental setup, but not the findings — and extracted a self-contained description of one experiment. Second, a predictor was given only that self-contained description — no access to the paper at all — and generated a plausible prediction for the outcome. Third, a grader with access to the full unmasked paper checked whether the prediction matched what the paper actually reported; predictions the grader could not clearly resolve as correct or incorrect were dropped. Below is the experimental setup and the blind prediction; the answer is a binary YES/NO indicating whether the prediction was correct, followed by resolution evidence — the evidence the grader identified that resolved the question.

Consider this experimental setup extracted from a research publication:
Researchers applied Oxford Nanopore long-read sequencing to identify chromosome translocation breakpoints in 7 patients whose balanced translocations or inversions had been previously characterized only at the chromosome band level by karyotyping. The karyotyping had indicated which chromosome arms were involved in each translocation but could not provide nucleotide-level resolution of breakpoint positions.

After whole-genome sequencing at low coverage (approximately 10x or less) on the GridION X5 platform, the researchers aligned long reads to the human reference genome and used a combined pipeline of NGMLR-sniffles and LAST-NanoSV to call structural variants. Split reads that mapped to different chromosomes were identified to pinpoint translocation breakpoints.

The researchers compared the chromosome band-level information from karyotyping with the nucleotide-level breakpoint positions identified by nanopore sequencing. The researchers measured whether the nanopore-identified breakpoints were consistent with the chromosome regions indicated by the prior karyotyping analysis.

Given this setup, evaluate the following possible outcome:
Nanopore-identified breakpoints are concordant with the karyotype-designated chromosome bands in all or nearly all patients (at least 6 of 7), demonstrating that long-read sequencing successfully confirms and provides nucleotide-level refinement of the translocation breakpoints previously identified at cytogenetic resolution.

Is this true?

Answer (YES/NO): YES